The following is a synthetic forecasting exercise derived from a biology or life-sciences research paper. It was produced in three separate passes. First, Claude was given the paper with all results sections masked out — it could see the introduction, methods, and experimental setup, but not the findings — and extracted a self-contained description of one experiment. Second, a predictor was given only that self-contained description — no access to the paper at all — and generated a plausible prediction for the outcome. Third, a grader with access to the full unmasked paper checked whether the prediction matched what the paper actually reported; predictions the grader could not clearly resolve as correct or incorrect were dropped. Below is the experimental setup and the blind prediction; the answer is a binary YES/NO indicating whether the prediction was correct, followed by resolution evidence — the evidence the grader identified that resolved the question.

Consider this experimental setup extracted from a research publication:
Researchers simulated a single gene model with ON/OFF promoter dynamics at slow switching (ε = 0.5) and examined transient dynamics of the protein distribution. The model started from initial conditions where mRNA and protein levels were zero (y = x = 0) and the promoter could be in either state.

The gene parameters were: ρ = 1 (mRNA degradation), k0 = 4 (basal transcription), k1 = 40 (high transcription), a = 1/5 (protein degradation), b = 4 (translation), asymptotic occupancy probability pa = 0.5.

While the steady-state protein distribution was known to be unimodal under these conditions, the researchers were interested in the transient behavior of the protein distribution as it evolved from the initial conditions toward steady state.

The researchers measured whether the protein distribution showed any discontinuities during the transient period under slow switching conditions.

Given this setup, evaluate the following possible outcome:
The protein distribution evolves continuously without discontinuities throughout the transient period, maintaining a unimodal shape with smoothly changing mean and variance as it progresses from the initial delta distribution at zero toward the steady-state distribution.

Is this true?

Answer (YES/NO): NO